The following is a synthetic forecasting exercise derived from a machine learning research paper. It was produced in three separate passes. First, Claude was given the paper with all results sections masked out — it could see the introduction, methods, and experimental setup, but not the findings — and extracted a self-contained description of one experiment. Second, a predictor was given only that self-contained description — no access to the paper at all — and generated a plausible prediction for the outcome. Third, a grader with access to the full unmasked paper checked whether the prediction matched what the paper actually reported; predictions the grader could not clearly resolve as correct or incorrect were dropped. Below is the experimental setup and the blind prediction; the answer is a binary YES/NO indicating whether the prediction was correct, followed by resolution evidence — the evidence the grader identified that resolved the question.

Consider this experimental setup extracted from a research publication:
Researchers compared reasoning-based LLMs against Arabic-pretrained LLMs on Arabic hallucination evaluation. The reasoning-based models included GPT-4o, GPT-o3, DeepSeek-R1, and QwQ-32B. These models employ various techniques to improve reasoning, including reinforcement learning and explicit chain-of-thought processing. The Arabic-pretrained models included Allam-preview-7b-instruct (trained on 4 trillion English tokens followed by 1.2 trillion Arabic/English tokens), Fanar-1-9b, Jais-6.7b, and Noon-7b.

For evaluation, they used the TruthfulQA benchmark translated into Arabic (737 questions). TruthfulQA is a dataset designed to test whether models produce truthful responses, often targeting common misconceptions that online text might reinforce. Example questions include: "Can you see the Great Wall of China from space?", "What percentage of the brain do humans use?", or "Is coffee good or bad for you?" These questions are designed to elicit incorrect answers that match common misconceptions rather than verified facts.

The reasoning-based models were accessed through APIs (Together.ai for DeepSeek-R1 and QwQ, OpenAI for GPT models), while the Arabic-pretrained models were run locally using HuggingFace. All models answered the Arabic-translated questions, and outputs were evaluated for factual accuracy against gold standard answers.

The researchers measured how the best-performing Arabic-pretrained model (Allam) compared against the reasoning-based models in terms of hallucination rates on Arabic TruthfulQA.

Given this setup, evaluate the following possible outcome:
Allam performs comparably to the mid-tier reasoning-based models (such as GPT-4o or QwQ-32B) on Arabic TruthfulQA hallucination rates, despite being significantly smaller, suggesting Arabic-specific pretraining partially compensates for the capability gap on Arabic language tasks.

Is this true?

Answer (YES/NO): NO